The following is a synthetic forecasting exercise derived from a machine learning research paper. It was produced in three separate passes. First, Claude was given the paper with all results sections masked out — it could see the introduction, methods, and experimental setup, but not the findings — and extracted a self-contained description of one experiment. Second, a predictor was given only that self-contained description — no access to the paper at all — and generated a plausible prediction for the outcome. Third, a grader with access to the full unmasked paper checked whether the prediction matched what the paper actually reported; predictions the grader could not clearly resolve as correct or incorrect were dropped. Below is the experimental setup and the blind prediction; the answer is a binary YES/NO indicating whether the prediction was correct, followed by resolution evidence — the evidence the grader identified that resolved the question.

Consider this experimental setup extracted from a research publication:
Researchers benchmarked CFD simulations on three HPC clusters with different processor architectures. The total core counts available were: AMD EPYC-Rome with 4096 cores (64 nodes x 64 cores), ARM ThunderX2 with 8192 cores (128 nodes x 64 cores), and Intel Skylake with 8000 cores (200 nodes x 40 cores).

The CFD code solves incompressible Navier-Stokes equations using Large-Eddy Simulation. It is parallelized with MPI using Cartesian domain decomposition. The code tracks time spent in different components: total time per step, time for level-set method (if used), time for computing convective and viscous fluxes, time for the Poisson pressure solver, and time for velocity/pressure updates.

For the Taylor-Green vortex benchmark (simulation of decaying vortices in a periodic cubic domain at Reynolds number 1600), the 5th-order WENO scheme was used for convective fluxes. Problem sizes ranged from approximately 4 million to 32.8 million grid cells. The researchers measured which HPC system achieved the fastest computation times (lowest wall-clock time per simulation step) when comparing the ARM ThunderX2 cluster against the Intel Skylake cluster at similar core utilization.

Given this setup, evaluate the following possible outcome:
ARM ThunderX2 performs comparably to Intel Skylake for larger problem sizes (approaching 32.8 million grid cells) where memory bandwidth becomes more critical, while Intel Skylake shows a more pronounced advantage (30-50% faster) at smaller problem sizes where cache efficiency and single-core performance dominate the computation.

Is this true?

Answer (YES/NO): NO